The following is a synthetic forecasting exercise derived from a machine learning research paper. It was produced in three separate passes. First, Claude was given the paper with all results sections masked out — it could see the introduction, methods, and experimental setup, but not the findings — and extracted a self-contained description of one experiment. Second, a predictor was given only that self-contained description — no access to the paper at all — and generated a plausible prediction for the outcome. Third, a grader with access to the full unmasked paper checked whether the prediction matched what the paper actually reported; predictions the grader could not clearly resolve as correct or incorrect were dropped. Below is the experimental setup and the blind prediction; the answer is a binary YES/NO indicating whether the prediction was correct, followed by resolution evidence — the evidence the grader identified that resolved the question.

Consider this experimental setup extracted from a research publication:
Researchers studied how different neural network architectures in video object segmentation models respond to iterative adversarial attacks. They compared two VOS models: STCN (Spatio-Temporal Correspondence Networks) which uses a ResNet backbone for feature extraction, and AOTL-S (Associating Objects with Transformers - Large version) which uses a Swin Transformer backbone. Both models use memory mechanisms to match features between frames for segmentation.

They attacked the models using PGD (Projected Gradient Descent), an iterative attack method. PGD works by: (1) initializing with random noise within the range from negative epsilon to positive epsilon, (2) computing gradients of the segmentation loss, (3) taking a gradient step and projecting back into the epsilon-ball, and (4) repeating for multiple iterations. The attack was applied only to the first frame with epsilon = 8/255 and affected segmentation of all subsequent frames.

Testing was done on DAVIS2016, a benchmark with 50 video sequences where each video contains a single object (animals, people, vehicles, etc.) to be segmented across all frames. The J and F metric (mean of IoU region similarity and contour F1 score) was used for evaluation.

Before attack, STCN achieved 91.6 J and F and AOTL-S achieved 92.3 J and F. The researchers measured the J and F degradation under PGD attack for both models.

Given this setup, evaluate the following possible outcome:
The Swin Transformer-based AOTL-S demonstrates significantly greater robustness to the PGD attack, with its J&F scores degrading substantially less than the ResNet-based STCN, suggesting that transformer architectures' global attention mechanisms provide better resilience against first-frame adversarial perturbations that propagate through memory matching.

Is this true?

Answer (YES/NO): NO